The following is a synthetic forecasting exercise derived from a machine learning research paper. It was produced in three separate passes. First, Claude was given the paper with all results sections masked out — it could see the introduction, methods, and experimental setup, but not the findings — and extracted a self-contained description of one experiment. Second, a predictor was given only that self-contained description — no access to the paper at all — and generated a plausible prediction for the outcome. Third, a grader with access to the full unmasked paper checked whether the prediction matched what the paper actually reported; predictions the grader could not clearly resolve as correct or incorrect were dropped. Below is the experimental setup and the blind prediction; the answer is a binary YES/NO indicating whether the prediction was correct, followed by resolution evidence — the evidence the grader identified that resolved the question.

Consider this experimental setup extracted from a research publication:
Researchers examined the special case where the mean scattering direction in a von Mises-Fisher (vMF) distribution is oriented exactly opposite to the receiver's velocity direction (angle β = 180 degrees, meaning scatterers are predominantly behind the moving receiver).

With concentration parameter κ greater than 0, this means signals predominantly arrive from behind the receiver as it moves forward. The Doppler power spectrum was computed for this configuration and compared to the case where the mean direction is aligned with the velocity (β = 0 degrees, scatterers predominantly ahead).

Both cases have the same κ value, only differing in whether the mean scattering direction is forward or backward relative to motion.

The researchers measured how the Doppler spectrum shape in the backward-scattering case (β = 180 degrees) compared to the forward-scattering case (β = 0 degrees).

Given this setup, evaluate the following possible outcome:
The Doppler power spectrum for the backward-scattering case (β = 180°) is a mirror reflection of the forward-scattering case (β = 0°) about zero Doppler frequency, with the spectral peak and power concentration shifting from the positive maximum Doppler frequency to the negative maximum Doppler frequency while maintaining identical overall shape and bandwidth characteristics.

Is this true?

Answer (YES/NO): YES